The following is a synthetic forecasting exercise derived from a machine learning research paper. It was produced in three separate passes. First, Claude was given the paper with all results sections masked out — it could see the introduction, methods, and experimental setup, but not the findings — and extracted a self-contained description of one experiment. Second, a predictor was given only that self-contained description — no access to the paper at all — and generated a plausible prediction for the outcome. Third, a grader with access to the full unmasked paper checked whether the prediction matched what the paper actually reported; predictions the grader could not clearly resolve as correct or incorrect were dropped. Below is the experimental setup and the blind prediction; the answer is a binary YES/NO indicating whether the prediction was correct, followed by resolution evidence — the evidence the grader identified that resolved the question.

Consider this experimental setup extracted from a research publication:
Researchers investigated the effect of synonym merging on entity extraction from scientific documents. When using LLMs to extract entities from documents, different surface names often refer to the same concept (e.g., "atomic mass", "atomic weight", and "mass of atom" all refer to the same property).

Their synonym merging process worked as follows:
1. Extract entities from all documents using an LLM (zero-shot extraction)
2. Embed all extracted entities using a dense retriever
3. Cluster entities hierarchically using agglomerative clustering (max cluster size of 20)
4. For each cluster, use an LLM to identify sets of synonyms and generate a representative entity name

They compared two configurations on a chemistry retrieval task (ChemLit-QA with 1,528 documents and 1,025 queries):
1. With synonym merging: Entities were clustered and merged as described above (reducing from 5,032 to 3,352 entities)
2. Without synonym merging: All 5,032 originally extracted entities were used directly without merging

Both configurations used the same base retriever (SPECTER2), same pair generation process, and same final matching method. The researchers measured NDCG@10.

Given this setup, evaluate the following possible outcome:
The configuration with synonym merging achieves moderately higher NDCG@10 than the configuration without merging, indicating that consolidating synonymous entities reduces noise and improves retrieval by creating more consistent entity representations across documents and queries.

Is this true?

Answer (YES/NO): YES